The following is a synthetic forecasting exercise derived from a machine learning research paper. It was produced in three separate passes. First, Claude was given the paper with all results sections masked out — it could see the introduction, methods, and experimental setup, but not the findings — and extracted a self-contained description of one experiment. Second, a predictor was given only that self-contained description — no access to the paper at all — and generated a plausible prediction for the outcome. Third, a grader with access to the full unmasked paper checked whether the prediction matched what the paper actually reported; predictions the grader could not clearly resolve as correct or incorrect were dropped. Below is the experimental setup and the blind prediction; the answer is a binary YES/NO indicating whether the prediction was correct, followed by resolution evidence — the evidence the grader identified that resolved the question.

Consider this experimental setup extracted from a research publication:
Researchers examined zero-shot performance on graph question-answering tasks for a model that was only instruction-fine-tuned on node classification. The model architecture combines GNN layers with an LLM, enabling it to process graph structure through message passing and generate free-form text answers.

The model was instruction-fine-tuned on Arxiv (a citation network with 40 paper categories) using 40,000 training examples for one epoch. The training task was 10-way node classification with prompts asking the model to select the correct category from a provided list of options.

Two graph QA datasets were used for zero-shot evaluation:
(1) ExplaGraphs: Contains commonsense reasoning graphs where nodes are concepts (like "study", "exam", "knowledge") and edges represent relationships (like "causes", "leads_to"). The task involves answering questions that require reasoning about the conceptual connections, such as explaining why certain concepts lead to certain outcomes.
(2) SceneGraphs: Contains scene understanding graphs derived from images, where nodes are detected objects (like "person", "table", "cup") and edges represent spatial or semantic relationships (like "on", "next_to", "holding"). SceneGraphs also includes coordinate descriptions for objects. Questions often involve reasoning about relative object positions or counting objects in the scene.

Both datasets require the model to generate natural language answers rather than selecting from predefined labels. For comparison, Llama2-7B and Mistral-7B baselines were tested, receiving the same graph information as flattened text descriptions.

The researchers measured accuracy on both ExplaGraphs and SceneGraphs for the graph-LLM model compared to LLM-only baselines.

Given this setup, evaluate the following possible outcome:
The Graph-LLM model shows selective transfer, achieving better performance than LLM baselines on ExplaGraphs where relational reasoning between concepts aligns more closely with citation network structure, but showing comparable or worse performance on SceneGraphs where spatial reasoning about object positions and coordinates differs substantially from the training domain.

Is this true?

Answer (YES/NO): YES